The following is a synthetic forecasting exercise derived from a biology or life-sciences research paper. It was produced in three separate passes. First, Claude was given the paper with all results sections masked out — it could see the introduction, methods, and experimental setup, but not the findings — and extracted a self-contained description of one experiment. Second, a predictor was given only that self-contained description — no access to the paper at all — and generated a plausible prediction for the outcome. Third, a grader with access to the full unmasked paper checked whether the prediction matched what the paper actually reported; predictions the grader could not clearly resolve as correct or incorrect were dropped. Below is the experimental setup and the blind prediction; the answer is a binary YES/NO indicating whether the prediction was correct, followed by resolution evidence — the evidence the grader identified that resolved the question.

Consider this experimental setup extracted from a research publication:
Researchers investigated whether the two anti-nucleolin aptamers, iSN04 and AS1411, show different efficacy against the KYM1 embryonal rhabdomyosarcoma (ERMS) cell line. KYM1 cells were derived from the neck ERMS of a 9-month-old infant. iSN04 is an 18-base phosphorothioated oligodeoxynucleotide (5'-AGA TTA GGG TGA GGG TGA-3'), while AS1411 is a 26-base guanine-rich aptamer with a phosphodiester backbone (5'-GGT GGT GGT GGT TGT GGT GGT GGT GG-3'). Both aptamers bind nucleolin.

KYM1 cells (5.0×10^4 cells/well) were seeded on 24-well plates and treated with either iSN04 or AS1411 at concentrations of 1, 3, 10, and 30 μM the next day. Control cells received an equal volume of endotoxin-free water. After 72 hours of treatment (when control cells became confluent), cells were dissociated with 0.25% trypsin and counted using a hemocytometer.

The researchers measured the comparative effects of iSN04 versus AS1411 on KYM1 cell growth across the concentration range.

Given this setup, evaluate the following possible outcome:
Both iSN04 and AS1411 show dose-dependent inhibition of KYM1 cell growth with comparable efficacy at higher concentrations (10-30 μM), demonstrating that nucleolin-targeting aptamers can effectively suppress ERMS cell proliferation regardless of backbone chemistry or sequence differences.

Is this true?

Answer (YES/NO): NO